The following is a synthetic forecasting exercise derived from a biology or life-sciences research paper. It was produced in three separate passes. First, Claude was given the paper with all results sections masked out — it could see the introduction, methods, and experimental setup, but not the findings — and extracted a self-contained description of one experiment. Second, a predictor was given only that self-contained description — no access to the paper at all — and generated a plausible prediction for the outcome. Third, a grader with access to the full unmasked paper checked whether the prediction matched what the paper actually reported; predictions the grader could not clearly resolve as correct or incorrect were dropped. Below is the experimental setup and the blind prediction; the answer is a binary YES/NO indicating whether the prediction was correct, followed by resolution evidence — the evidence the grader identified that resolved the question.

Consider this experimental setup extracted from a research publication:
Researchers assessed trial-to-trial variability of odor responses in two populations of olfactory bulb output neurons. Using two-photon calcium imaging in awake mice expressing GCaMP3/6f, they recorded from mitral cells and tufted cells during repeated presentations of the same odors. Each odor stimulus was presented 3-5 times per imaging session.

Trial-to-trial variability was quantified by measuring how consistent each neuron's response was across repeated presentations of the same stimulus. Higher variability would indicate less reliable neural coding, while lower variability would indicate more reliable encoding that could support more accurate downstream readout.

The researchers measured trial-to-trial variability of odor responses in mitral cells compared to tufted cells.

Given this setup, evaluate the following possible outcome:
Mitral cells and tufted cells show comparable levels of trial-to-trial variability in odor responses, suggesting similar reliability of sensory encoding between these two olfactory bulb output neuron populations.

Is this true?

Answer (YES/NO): NO